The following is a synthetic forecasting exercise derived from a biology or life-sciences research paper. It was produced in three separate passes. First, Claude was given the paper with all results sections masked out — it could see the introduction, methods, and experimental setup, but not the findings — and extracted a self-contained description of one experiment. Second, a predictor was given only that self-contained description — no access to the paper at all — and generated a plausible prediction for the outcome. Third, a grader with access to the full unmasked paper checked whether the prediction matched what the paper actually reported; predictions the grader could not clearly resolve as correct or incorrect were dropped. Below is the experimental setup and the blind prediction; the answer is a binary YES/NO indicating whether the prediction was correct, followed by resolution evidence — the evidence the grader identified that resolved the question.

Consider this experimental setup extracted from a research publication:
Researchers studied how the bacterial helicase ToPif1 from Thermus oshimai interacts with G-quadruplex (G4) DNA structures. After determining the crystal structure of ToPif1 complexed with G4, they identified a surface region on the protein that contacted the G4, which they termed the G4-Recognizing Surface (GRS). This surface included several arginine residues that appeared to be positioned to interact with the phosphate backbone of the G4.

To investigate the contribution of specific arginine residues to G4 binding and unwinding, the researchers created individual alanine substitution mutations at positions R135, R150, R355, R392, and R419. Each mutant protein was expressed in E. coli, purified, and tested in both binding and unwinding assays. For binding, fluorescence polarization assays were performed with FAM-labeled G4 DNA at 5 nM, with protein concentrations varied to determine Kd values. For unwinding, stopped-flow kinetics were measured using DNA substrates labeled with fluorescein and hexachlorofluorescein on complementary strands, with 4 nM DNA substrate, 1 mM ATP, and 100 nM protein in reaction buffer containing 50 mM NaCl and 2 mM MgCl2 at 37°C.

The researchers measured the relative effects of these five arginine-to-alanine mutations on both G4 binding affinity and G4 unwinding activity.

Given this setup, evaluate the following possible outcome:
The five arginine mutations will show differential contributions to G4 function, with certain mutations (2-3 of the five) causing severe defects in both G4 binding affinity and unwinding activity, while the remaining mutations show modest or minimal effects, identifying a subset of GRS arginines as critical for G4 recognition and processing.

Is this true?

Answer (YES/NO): YES